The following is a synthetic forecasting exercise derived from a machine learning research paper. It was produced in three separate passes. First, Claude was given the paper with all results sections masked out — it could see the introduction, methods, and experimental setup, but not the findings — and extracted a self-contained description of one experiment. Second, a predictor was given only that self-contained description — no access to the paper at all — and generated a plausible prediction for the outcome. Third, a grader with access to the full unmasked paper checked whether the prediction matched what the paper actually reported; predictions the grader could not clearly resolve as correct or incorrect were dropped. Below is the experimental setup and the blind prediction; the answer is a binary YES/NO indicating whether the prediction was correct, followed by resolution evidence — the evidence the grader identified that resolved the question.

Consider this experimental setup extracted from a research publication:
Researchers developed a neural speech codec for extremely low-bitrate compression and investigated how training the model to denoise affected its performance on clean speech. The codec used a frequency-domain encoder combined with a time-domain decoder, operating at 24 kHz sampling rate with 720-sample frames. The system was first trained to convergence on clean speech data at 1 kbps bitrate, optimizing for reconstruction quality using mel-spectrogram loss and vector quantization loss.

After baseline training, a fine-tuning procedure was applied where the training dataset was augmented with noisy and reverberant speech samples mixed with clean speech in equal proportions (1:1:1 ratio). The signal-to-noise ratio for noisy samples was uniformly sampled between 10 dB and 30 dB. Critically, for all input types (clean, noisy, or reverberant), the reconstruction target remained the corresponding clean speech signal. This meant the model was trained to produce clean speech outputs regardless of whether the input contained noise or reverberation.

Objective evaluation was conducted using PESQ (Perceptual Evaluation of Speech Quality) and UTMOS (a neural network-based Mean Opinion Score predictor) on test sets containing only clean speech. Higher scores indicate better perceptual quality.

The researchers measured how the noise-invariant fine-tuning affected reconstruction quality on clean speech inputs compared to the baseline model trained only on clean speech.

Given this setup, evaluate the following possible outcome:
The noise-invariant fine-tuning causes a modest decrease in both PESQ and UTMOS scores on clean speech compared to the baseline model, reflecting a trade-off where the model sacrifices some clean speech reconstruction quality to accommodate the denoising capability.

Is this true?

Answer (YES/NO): NO